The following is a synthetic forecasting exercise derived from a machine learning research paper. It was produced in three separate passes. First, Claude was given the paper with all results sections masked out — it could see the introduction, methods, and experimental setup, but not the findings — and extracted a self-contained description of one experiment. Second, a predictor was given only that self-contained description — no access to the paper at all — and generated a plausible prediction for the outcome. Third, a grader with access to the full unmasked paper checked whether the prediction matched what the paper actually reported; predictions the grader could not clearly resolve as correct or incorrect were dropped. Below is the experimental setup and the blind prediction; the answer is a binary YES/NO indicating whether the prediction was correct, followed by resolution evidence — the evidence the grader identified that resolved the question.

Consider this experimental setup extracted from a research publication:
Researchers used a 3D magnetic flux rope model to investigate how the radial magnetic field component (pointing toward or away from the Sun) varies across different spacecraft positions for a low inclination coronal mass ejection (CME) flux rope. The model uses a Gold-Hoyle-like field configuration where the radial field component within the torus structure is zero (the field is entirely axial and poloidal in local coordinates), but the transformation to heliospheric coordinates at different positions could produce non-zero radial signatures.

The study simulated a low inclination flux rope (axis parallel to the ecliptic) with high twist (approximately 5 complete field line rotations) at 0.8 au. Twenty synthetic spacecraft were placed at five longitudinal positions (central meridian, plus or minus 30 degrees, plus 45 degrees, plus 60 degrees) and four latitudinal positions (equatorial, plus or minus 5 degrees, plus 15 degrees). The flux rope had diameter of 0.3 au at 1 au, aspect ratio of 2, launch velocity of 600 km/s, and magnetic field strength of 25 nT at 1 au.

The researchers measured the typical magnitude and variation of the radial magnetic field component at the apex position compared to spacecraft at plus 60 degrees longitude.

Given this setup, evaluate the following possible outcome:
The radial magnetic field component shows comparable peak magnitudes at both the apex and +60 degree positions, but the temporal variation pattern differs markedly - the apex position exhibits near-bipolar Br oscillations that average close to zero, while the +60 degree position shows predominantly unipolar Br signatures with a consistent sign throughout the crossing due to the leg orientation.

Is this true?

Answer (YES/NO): NO